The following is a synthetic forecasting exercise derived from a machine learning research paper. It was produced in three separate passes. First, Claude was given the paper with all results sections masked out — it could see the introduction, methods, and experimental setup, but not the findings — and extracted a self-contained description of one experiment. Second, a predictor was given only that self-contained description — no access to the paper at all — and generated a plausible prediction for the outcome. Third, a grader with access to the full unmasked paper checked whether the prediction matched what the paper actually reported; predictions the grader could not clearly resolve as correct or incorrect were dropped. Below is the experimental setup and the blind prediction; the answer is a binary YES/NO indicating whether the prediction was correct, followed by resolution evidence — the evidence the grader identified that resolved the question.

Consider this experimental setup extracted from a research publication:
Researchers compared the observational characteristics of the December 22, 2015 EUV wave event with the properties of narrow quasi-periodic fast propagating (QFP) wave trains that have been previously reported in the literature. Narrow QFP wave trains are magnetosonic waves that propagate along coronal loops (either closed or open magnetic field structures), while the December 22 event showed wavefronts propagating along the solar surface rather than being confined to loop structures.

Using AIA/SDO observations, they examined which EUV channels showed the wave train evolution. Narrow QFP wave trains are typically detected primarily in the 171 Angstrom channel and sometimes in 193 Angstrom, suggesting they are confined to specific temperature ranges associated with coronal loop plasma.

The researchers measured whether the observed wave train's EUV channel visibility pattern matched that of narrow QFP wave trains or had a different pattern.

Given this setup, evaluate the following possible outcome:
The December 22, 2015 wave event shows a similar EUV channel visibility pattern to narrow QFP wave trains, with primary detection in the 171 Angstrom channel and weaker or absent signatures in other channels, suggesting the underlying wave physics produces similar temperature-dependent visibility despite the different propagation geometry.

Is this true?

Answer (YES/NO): NO